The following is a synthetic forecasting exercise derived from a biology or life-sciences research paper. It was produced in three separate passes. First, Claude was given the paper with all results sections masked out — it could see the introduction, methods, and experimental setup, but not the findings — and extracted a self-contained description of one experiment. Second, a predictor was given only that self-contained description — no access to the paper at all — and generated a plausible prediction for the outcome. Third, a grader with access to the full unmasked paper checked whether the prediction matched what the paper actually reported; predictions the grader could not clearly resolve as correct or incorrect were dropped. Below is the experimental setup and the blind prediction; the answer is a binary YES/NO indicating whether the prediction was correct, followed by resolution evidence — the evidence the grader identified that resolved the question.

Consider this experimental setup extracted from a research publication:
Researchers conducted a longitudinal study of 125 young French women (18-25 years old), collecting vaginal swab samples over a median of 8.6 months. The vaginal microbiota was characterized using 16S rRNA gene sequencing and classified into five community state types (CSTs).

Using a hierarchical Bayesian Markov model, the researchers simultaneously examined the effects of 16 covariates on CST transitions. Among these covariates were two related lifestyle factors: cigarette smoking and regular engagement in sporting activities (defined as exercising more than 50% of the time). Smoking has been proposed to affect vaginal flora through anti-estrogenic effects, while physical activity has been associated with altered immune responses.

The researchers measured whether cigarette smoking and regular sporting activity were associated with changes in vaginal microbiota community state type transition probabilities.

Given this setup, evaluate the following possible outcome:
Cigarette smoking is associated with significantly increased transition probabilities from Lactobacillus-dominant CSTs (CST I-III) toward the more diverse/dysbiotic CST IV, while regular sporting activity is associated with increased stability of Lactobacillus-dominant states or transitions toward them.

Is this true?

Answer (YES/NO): NO